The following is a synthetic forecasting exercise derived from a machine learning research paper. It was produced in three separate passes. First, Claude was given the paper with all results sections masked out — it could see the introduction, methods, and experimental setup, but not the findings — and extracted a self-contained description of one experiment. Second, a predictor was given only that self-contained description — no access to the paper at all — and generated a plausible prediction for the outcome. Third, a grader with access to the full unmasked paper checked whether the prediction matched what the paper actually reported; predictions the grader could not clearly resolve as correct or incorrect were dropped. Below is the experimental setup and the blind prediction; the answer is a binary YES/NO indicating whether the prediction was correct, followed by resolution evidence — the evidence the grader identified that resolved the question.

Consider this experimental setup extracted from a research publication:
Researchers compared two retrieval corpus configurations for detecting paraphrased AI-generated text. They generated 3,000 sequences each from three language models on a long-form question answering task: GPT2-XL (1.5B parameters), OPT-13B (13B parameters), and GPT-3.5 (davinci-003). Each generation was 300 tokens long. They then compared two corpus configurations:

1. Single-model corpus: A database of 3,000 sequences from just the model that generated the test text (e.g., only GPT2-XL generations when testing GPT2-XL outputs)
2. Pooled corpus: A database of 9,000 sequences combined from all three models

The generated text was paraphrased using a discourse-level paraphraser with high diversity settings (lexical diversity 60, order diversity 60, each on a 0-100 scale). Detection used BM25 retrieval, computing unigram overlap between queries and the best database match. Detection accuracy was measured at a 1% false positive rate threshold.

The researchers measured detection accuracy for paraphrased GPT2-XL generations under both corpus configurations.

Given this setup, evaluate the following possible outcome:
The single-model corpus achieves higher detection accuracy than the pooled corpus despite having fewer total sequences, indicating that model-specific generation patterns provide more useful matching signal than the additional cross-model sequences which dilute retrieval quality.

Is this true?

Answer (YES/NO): YES